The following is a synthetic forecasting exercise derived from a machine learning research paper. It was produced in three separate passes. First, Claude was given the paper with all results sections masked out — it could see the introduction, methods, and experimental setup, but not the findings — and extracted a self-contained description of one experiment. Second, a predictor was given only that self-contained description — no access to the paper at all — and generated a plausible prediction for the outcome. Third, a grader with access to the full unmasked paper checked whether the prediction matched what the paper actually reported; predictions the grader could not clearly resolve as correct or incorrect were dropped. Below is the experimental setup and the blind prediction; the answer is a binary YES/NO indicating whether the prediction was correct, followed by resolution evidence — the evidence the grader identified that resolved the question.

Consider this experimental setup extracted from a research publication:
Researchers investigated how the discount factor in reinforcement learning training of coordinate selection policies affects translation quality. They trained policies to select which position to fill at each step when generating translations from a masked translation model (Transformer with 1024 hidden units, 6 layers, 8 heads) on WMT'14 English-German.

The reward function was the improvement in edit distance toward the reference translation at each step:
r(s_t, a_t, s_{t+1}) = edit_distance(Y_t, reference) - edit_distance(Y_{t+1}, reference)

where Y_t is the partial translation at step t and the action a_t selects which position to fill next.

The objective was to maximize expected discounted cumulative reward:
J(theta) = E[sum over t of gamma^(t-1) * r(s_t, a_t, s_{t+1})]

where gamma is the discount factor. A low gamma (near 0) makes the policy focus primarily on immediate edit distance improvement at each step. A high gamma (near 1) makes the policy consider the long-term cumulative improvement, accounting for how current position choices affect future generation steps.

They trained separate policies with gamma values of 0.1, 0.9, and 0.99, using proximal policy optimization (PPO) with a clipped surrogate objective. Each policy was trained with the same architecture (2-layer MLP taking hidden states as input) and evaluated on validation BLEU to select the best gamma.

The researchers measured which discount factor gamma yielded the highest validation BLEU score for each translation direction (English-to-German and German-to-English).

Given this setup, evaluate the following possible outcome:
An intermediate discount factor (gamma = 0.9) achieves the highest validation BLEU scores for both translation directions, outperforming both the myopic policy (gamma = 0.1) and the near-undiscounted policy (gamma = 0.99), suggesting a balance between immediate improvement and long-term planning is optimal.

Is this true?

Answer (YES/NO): YES